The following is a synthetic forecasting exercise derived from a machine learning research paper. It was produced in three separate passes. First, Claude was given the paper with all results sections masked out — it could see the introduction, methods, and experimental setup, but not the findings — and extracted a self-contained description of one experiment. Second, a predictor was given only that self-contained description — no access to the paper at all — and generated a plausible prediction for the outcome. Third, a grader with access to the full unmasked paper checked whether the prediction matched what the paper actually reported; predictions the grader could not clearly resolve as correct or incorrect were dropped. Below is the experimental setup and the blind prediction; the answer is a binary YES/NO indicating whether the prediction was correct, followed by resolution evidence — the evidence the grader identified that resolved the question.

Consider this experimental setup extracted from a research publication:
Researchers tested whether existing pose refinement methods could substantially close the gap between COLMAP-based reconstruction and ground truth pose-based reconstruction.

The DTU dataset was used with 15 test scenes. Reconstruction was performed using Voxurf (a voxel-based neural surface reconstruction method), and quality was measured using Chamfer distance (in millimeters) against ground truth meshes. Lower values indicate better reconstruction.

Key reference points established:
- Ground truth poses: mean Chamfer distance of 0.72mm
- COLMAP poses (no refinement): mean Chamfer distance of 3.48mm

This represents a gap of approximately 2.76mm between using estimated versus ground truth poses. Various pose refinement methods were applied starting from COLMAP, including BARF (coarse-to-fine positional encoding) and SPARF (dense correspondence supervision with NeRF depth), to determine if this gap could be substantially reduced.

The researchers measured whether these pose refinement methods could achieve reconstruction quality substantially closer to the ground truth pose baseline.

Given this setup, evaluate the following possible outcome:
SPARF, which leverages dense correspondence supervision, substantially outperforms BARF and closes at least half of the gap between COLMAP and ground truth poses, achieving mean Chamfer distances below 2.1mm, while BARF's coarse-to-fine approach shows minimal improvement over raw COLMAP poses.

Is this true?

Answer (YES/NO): NO